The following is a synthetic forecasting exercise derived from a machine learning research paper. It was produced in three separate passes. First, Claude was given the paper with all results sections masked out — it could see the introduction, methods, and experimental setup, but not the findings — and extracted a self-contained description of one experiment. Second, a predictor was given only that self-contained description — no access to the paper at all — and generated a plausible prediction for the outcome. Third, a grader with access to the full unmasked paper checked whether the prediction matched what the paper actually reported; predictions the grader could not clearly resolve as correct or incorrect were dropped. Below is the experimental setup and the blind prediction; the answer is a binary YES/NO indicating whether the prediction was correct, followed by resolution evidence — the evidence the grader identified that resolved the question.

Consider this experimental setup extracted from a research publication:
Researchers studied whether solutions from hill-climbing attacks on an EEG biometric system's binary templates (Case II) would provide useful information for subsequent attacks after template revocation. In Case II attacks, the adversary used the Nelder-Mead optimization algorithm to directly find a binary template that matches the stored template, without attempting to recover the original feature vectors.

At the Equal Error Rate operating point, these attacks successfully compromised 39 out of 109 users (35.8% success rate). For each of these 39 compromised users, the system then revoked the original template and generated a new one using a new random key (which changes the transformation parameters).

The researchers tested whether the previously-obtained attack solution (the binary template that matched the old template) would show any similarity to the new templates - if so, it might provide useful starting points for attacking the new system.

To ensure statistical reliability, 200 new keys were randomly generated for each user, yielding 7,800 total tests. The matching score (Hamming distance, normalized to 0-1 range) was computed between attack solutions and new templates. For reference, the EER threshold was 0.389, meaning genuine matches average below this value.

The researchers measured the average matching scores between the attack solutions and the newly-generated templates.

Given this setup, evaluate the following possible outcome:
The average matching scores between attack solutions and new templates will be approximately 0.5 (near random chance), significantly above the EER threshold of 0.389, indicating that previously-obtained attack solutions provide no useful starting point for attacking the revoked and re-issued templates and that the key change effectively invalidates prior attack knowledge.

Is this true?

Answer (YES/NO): NO